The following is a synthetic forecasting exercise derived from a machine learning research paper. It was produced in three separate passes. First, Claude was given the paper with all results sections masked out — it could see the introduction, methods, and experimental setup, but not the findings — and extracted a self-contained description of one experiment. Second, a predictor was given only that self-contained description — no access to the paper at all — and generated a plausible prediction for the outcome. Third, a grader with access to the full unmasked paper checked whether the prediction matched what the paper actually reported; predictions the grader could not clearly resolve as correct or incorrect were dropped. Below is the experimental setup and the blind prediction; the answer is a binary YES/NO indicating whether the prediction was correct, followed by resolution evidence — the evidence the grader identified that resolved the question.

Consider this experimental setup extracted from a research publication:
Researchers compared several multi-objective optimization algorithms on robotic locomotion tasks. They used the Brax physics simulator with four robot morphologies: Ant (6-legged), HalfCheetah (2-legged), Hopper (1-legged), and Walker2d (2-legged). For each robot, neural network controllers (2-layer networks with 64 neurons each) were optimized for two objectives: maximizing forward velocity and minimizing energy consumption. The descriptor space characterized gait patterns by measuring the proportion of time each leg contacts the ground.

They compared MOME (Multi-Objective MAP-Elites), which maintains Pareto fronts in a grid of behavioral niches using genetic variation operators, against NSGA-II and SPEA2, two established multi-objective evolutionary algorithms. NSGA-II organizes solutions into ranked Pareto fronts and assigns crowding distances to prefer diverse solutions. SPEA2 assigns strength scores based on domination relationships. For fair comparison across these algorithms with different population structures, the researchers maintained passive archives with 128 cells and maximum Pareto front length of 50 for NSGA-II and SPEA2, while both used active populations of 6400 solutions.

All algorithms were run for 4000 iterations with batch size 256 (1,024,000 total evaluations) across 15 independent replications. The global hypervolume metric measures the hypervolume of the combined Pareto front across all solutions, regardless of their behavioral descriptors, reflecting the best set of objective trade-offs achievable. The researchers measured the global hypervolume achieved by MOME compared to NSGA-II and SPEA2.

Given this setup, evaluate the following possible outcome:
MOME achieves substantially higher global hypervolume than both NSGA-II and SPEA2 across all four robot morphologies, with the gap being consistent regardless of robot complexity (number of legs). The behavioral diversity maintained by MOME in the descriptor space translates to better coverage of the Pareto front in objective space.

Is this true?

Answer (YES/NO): NO